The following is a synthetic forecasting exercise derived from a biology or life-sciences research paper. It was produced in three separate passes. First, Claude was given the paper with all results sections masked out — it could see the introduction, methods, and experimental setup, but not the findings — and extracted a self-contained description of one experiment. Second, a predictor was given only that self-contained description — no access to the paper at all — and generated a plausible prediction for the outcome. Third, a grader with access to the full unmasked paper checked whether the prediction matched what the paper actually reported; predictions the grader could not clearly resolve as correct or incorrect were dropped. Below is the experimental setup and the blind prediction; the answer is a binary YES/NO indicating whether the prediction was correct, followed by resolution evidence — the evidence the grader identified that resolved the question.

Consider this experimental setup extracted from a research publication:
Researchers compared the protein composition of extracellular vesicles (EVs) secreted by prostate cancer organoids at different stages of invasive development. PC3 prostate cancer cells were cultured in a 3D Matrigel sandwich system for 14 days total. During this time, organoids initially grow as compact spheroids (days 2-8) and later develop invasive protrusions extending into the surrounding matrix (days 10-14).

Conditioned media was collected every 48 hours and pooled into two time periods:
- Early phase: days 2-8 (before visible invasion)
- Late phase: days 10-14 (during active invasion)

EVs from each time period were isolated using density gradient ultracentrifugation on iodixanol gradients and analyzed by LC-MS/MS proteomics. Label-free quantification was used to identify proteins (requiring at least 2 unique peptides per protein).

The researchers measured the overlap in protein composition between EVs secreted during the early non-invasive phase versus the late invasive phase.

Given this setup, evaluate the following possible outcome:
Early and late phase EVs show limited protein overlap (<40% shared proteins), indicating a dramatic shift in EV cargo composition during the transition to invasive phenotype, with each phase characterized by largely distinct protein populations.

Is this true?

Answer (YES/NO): NO